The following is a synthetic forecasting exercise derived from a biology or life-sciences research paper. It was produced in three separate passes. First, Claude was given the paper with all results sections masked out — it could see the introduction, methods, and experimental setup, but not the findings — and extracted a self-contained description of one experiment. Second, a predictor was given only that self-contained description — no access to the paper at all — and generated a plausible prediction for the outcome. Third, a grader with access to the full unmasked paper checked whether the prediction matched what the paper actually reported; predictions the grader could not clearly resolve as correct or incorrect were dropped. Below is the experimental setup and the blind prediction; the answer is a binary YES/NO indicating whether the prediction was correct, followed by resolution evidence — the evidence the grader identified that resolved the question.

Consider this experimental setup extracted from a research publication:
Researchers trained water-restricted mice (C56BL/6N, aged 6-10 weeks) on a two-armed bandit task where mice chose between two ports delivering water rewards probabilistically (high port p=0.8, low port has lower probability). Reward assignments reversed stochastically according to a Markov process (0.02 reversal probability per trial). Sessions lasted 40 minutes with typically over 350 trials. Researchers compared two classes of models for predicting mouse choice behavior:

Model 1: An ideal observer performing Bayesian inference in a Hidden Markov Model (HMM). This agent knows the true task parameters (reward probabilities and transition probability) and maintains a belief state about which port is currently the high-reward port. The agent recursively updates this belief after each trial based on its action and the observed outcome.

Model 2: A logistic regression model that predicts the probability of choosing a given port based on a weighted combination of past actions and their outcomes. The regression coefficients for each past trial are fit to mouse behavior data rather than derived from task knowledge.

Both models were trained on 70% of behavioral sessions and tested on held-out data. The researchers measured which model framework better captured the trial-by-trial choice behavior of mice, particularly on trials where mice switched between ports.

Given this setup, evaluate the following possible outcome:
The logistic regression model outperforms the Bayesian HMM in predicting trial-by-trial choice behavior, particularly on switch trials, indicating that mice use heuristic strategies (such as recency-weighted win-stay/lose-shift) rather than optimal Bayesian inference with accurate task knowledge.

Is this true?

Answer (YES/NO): YES